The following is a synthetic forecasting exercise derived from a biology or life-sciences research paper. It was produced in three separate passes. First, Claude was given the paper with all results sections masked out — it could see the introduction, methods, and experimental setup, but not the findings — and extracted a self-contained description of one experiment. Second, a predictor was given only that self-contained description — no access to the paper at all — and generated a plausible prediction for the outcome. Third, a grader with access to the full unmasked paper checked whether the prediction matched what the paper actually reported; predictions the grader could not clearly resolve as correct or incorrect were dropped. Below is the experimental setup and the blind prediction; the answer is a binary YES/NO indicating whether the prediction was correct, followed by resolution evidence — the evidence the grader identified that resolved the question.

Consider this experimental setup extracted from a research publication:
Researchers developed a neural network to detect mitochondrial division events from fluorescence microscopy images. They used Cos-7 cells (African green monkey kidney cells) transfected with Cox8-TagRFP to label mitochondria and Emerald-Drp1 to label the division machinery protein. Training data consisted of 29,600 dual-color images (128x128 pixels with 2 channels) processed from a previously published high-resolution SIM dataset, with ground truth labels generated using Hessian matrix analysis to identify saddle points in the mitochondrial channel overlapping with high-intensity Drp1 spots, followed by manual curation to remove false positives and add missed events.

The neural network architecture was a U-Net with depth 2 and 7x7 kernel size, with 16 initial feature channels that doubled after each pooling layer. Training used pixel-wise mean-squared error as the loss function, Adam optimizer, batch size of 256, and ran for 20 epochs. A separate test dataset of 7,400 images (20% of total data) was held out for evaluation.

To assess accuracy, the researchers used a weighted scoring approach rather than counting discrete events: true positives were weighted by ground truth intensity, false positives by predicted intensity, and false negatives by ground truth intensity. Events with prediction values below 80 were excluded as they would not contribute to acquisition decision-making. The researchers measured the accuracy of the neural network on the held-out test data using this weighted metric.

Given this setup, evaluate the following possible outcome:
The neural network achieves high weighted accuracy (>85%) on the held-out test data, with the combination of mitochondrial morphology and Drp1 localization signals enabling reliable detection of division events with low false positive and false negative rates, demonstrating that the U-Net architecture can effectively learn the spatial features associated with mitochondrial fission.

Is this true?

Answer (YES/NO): YES